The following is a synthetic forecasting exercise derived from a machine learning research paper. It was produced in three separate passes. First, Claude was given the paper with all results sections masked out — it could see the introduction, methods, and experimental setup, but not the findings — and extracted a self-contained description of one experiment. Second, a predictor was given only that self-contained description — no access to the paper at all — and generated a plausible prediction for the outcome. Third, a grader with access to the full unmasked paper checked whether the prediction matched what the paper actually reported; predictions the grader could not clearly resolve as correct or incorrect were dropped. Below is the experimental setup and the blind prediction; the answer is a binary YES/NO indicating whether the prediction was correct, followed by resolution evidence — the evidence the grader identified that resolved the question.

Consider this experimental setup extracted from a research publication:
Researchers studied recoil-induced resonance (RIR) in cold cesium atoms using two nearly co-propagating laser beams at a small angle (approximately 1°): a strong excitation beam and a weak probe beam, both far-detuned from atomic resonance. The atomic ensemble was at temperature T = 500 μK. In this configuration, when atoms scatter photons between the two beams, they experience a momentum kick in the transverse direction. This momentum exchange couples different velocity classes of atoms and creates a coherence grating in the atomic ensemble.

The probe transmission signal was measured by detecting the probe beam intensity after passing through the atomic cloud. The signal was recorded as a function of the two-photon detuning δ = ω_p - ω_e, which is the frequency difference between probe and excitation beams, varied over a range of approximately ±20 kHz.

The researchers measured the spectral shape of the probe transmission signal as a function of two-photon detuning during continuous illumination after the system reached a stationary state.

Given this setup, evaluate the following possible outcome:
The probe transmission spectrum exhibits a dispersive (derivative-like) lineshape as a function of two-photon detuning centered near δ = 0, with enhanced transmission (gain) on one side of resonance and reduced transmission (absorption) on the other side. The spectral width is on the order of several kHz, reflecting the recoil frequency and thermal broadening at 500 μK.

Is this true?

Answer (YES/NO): YES